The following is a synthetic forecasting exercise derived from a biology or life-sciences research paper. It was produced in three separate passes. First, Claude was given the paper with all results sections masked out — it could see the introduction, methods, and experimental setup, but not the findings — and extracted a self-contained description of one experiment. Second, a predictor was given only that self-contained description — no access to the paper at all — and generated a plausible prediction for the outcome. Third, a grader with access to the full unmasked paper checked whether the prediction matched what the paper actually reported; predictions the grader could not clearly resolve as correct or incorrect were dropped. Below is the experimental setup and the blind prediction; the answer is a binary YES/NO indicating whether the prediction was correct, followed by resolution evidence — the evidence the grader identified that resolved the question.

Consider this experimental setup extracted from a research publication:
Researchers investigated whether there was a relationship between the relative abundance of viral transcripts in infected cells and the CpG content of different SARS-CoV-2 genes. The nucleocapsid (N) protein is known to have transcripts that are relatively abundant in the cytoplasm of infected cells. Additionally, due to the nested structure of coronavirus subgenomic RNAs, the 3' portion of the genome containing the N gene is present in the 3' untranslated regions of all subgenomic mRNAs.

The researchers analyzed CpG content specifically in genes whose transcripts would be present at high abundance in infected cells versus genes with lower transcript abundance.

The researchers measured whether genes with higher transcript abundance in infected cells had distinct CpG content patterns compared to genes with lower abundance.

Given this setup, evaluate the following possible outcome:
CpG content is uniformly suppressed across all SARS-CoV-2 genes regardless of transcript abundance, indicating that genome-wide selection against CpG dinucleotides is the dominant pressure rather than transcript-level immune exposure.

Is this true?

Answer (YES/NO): NO